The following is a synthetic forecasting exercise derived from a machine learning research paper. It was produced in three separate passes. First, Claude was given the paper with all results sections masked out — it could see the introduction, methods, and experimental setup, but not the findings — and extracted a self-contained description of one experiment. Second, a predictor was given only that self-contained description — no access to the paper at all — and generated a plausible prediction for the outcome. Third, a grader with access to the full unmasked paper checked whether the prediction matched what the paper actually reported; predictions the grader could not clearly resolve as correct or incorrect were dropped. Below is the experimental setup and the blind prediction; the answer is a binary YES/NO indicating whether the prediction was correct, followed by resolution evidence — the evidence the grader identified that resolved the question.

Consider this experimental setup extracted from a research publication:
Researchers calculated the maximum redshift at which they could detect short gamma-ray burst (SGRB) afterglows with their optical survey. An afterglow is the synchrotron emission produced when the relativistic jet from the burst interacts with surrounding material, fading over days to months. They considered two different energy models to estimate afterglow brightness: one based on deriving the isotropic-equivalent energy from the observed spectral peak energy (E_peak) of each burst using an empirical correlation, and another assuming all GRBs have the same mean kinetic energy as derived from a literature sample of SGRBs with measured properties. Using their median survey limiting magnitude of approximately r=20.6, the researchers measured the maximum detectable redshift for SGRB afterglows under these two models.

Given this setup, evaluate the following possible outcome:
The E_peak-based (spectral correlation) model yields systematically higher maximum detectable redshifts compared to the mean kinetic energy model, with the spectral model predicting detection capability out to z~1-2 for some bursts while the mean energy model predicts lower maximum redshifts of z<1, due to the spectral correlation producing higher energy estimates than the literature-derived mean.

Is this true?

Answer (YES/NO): NO